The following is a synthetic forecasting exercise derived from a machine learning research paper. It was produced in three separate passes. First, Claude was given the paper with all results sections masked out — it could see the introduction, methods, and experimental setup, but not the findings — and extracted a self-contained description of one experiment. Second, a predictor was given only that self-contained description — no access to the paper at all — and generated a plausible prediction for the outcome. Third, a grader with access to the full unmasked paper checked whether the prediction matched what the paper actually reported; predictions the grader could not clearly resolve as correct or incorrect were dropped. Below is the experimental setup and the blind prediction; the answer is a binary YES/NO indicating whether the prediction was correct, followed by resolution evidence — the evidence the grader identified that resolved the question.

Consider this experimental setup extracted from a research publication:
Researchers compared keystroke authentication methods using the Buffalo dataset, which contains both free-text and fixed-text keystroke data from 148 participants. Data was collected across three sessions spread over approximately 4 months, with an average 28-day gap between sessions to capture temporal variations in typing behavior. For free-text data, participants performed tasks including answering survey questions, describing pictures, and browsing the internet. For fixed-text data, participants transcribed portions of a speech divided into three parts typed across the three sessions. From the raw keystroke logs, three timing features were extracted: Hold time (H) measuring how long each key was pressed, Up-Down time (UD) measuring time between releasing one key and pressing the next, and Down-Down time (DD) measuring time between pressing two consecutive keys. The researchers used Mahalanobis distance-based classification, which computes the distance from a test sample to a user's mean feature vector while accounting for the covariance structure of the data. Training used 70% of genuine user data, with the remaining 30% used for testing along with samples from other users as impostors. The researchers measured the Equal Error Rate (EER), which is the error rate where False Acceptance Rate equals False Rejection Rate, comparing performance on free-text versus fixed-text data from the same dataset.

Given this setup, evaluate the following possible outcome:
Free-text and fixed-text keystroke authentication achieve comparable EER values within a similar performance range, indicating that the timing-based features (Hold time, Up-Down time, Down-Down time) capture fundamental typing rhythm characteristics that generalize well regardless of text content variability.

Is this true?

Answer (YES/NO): YES